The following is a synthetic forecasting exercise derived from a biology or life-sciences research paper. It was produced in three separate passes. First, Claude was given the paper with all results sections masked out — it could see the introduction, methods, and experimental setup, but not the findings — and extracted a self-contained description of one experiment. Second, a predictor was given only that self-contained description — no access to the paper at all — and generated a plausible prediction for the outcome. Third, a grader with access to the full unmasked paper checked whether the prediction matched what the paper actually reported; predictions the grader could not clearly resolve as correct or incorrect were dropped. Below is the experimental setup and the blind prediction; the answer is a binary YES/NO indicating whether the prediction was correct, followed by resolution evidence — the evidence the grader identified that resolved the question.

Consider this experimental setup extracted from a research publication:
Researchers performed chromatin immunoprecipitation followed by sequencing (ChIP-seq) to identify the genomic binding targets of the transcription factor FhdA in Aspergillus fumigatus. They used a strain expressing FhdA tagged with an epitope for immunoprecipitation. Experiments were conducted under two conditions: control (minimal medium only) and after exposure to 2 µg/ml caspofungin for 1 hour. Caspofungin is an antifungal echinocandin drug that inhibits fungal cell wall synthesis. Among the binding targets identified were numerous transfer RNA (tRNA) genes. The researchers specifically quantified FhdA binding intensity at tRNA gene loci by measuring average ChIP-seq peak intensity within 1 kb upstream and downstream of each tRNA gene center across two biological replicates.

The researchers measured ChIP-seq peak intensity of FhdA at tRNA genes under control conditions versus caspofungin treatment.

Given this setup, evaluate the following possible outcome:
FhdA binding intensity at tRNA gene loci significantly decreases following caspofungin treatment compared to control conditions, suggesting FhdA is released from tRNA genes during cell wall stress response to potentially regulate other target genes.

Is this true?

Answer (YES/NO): NO